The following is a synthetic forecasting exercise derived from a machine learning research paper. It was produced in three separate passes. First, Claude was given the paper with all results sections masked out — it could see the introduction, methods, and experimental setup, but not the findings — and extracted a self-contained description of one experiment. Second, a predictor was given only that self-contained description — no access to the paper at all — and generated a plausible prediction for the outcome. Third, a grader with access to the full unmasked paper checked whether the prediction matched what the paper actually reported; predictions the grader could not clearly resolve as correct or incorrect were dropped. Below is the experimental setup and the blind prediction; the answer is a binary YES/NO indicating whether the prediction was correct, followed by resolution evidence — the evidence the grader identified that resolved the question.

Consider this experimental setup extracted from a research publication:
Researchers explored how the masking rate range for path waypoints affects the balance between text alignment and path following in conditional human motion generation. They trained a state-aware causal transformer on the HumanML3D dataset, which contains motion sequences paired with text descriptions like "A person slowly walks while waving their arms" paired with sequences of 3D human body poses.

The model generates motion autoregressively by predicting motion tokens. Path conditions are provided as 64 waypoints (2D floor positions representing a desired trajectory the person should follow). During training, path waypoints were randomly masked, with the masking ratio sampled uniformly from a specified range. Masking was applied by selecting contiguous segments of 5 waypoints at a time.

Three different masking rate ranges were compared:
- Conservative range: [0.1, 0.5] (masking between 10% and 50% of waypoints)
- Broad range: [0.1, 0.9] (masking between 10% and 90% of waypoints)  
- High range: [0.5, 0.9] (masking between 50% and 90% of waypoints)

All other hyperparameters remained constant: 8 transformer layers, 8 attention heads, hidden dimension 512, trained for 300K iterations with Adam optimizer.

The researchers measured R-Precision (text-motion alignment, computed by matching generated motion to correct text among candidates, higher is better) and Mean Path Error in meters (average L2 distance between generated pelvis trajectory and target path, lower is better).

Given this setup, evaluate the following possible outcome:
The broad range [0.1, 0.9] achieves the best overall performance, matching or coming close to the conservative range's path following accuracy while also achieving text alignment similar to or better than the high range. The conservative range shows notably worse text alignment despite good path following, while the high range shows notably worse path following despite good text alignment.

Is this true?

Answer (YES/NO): NO